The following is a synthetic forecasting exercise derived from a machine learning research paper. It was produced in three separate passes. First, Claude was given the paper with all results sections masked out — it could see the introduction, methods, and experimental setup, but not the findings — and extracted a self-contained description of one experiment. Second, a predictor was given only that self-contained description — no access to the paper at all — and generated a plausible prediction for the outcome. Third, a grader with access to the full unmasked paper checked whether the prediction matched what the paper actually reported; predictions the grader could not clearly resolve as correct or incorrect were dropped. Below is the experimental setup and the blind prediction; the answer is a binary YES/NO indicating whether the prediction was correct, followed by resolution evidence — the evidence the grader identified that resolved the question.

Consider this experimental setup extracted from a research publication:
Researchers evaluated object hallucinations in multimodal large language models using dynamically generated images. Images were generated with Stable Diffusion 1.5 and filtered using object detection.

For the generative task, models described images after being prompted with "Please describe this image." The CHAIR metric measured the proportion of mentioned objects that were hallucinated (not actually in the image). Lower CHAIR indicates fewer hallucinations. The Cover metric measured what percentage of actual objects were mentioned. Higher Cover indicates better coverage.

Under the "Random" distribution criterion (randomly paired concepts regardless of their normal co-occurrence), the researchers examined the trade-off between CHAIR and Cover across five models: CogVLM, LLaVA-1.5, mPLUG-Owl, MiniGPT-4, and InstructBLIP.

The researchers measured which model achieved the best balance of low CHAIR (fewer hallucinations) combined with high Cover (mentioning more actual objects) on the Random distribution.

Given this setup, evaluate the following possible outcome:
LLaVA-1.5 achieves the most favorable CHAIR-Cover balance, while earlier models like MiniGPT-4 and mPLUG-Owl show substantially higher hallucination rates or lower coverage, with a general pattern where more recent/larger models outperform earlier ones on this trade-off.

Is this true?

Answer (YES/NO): YES